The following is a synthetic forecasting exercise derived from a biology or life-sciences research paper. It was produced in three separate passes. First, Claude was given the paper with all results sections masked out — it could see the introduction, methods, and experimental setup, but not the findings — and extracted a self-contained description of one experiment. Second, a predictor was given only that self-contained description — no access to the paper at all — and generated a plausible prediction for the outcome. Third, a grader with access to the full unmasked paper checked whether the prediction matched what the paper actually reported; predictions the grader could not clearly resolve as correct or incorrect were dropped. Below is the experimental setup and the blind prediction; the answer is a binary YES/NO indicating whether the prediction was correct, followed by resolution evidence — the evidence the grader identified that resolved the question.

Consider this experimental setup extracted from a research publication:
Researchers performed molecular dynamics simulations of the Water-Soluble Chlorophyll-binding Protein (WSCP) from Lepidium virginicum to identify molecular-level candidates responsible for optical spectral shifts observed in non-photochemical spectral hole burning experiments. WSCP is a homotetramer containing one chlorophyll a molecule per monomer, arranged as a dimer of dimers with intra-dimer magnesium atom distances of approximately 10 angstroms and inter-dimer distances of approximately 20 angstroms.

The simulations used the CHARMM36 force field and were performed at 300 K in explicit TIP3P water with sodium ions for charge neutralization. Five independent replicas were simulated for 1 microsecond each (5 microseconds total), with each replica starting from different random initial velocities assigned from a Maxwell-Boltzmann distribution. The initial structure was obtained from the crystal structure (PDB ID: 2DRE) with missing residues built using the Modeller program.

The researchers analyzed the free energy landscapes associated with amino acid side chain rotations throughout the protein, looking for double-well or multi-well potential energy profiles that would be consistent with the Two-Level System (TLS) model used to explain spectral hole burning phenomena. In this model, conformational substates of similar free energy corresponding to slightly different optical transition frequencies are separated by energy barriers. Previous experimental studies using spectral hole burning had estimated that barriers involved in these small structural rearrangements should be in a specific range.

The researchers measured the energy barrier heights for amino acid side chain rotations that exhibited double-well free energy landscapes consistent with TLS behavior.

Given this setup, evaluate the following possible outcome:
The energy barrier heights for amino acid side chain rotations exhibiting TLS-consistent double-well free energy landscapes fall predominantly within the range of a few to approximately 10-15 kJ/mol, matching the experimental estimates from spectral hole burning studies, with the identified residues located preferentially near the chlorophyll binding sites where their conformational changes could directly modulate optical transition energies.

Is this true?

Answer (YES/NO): NO